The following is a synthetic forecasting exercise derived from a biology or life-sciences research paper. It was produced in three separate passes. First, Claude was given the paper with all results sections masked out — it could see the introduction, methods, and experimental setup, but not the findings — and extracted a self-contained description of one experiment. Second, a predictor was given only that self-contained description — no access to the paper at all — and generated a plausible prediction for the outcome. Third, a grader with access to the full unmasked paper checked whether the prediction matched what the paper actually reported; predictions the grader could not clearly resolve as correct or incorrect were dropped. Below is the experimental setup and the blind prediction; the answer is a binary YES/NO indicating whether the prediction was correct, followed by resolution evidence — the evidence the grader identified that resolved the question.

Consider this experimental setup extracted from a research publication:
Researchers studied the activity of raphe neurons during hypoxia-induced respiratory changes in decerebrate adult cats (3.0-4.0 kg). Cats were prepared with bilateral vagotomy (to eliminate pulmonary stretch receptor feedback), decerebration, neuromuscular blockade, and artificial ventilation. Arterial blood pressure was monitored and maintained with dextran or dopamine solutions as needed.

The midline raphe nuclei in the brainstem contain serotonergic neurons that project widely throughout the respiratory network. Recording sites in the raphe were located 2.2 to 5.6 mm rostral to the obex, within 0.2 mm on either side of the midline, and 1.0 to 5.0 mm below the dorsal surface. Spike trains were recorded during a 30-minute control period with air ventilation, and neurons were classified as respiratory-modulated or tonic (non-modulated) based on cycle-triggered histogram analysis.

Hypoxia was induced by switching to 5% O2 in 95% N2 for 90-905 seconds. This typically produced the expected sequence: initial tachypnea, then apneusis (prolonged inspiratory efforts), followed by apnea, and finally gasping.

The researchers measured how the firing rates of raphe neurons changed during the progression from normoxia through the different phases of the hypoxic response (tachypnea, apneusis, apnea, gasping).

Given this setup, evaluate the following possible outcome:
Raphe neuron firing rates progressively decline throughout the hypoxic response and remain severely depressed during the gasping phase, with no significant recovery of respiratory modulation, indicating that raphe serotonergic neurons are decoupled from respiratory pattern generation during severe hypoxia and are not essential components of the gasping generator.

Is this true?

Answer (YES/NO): NO